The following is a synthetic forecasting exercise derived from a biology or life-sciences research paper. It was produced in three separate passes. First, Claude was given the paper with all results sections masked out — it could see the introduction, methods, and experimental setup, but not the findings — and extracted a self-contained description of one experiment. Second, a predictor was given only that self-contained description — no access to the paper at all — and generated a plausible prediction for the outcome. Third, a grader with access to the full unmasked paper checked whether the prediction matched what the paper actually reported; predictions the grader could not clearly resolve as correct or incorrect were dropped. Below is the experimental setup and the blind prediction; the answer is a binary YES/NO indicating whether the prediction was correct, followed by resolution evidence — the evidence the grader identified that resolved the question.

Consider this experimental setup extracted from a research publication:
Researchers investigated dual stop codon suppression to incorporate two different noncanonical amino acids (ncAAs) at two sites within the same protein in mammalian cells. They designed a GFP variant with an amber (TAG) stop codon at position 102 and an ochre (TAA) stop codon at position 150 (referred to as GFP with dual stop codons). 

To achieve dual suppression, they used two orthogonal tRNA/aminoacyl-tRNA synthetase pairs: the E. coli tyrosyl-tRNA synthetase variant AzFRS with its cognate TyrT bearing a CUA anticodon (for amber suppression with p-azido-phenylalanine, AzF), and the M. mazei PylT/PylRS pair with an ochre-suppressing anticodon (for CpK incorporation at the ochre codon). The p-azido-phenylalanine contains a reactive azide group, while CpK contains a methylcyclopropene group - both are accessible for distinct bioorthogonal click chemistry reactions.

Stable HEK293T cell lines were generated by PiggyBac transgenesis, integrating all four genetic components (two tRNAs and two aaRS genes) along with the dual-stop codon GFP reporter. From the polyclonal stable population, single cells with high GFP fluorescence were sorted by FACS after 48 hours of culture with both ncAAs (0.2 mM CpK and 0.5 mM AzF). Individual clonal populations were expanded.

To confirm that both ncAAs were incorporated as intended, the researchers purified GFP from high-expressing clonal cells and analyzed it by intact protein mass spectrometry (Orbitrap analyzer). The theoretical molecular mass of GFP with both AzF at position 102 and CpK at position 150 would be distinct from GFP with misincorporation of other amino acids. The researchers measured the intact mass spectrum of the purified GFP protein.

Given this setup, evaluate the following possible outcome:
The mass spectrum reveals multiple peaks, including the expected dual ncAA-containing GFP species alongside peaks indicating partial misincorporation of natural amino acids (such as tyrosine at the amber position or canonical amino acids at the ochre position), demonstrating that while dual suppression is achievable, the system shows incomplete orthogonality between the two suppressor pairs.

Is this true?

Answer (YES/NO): NO